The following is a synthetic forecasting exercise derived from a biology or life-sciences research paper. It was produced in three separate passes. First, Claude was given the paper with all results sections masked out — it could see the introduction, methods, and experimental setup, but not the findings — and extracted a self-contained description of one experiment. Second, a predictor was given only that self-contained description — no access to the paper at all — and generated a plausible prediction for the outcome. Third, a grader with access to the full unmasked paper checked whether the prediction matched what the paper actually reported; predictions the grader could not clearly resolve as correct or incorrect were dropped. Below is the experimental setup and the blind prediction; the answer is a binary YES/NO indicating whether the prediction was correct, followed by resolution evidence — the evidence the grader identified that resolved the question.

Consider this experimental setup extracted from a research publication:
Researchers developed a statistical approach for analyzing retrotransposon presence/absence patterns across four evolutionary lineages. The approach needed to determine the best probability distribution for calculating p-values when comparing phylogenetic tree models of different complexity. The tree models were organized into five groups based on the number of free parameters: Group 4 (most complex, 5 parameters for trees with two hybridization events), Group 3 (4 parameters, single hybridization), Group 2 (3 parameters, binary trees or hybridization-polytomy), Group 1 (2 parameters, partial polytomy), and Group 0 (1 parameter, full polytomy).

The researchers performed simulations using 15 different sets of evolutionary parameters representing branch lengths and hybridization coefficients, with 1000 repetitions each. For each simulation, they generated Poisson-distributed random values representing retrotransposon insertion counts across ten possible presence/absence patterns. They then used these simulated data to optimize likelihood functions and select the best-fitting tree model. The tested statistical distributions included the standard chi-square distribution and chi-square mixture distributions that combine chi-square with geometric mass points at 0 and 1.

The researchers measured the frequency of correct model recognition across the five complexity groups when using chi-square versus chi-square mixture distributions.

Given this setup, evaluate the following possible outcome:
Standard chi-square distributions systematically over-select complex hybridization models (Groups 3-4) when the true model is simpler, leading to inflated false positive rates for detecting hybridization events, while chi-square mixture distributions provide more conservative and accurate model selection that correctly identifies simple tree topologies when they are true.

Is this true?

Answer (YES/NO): NO